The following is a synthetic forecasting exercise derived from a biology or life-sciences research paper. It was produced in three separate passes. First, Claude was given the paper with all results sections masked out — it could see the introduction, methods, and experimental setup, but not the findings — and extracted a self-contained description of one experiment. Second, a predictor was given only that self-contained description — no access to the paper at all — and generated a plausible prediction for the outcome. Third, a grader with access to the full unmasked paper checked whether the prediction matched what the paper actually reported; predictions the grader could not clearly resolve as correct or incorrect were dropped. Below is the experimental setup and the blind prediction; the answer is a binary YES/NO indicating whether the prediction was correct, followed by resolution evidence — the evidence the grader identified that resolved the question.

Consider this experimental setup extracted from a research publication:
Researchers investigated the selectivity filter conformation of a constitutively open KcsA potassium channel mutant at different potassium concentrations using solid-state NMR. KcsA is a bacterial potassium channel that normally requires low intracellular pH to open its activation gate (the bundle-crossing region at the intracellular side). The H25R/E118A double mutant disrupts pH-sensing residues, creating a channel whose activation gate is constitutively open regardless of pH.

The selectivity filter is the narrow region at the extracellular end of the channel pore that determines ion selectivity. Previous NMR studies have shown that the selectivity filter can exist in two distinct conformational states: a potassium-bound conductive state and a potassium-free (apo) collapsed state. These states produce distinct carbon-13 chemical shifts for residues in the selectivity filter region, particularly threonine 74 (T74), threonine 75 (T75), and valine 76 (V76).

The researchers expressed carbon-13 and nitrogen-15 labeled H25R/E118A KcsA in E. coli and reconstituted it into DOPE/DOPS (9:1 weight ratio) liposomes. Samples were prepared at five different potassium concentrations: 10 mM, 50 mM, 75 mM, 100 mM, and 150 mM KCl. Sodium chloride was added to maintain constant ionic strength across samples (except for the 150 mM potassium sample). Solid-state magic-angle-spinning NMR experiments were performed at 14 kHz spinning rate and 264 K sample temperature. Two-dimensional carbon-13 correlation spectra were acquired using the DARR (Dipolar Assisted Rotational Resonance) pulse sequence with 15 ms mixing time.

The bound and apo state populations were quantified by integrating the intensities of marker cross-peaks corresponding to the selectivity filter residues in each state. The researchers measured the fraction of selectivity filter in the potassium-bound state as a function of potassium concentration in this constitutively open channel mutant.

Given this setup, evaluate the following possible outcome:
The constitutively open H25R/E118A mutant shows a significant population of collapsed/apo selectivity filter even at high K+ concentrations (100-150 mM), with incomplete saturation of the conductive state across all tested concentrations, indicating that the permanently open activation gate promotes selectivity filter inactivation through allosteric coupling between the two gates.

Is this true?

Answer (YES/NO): NO